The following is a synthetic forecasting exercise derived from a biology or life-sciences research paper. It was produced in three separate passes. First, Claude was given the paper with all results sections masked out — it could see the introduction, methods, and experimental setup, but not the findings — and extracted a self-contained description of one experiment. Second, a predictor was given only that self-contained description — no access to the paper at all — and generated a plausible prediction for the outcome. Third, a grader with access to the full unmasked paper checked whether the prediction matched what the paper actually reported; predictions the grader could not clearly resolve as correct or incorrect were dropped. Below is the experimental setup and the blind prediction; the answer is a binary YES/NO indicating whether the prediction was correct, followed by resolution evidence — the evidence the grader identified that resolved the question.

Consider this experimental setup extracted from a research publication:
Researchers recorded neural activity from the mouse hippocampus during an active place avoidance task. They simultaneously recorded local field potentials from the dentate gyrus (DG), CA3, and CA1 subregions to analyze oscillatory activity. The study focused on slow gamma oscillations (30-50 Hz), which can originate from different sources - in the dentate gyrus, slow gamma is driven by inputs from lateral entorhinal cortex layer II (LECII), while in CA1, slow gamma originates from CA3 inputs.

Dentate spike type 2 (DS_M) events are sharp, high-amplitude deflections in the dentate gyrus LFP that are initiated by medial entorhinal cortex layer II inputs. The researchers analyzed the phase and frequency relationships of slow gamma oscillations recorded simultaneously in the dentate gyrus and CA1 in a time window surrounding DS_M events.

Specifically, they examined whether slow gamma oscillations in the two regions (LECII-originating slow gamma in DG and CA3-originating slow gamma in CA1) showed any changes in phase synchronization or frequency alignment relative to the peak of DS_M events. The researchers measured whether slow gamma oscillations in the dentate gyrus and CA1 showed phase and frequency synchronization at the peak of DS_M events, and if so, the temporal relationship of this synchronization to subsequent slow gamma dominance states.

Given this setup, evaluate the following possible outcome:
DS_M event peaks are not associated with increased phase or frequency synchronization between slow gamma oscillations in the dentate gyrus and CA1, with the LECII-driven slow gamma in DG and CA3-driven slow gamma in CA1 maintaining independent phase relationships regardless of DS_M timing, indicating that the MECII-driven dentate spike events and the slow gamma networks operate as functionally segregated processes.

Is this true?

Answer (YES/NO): NO